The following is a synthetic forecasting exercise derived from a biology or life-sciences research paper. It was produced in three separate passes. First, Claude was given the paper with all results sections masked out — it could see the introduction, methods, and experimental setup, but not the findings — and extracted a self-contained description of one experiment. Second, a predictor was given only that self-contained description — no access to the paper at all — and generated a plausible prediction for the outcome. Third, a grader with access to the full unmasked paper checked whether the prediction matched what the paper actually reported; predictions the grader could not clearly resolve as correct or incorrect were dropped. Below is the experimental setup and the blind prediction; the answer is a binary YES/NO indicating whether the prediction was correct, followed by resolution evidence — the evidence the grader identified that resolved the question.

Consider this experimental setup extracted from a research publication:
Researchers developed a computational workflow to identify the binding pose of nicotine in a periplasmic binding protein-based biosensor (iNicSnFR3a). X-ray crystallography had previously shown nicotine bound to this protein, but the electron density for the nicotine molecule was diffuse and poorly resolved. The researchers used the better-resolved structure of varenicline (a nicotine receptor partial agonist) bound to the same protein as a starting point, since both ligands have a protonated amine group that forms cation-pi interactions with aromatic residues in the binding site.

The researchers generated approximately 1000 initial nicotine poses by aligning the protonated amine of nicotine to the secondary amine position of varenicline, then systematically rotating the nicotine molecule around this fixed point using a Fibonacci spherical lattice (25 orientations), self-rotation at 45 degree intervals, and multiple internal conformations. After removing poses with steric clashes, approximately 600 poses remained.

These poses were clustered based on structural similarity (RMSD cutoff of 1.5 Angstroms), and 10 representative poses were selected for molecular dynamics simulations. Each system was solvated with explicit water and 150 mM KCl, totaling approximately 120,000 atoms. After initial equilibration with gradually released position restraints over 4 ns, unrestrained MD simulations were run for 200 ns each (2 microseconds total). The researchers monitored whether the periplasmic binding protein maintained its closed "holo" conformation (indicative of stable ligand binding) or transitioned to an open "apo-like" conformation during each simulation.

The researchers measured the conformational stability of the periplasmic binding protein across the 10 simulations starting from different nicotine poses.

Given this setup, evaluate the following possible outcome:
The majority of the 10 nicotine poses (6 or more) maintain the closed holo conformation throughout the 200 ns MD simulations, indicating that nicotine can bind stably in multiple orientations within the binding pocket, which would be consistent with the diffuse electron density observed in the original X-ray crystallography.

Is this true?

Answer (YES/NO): NO